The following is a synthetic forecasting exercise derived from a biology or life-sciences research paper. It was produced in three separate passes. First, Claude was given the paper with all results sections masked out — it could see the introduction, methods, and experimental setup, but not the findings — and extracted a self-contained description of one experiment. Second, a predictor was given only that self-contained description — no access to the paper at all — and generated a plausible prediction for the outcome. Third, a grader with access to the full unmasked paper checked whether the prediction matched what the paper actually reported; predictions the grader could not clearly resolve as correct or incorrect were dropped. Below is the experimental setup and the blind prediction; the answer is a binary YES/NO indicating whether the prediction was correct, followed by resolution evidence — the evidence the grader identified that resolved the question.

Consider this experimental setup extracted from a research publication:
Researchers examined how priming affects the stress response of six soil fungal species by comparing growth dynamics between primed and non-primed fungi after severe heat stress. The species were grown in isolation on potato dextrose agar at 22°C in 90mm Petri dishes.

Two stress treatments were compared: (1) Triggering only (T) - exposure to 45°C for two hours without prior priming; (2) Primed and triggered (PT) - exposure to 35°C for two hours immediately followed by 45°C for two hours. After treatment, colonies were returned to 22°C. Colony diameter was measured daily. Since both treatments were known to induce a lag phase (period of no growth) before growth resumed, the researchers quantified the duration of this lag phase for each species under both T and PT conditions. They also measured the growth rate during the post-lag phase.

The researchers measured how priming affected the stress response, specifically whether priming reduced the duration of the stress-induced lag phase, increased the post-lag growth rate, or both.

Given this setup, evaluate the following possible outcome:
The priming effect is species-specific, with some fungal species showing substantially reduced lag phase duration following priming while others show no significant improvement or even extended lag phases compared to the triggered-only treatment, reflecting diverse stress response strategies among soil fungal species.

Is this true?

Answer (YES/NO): NO